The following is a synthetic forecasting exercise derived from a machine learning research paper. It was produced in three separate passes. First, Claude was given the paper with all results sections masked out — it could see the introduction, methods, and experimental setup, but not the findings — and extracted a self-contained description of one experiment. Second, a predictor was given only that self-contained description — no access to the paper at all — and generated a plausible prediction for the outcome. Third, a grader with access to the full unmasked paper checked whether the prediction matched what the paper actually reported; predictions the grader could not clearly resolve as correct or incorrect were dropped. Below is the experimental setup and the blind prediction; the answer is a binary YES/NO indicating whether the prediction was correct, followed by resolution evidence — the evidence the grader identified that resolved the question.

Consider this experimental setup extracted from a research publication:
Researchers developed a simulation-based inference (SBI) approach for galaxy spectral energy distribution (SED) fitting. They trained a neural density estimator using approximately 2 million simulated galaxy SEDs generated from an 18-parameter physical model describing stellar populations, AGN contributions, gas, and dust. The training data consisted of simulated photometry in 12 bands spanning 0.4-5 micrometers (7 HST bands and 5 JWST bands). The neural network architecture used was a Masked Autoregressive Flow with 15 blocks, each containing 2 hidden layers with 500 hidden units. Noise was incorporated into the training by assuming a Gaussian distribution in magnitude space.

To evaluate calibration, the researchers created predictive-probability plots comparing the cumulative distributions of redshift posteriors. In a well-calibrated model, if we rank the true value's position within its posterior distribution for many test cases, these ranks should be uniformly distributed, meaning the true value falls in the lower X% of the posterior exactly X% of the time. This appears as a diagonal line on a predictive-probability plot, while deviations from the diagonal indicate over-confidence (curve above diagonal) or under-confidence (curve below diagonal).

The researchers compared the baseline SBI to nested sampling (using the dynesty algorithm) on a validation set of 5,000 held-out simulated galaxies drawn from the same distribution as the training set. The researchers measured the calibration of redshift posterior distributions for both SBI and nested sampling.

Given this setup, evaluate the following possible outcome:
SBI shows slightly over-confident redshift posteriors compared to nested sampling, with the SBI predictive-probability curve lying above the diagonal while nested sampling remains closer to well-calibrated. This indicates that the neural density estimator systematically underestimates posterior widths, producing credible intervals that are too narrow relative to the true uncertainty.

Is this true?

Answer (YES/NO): NO